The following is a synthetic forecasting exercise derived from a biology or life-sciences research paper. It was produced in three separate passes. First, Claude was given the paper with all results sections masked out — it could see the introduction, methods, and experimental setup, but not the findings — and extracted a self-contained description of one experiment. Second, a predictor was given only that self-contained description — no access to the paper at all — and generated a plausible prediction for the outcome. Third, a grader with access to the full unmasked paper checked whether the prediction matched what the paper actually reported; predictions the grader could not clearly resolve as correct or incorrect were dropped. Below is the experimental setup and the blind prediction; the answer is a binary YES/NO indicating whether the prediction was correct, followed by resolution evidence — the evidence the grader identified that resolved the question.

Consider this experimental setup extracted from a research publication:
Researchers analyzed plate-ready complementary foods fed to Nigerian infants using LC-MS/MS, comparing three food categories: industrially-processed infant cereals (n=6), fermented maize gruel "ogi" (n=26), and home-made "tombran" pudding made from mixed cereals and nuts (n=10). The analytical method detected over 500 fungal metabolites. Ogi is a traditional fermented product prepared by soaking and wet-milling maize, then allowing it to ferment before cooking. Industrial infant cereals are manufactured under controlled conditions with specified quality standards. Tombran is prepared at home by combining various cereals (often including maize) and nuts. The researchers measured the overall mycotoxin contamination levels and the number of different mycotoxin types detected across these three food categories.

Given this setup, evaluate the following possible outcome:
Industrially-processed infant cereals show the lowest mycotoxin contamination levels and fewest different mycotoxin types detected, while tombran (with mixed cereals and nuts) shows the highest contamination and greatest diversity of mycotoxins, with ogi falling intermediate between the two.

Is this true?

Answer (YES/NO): NO